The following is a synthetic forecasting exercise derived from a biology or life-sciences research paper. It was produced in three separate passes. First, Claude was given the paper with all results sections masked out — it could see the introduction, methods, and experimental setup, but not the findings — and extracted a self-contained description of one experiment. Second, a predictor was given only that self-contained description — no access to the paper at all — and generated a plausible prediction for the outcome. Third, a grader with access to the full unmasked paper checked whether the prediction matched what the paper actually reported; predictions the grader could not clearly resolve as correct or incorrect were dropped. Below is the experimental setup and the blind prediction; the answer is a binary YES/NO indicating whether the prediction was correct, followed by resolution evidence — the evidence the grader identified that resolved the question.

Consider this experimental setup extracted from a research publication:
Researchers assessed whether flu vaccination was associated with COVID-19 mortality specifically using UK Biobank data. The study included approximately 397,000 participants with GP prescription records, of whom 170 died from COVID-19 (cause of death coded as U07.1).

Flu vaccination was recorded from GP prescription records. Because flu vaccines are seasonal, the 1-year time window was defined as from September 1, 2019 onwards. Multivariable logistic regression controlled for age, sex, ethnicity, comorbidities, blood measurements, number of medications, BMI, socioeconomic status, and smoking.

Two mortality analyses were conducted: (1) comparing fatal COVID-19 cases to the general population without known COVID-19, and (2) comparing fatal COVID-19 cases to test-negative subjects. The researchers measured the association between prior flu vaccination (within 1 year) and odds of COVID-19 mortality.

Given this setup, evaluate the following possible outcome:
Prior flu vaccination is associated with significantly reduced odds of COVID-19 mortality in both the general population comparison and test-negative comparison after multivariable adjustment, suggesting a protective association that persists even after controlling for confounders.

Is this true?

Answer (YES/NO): YES